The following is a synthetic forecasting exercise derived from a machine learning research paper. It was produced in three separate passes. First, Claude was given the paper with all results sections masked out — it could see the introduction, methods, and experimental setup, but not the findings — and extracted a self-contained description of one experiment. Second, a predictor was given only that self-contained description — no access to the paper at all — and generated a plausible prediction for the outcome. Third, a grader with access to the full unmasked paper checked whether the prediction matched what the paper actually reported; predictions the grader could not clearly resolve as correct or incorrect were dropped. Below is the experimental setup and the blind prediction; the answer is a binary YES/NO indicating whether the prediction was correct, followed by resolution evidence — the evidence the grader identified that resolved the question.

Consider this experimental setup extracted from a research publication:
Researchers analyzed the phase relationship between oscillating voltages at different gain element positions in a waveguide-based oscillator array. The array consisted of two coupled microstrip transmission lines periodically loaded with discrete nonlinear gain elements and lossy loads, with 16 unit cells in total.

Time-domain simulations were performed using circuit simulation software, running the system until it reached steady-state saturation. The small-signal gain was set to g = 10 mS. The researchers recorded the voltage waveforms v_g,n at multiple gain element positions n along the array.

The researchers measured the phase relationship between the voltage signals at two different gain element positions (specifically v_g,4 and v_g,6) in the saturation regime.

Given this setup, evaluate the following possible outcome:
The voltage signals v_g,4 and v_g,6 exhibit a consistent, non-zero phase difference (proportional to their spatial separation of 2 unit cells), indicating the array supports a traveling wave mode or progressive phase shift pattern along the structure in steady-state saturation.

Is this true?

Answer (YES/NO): NO